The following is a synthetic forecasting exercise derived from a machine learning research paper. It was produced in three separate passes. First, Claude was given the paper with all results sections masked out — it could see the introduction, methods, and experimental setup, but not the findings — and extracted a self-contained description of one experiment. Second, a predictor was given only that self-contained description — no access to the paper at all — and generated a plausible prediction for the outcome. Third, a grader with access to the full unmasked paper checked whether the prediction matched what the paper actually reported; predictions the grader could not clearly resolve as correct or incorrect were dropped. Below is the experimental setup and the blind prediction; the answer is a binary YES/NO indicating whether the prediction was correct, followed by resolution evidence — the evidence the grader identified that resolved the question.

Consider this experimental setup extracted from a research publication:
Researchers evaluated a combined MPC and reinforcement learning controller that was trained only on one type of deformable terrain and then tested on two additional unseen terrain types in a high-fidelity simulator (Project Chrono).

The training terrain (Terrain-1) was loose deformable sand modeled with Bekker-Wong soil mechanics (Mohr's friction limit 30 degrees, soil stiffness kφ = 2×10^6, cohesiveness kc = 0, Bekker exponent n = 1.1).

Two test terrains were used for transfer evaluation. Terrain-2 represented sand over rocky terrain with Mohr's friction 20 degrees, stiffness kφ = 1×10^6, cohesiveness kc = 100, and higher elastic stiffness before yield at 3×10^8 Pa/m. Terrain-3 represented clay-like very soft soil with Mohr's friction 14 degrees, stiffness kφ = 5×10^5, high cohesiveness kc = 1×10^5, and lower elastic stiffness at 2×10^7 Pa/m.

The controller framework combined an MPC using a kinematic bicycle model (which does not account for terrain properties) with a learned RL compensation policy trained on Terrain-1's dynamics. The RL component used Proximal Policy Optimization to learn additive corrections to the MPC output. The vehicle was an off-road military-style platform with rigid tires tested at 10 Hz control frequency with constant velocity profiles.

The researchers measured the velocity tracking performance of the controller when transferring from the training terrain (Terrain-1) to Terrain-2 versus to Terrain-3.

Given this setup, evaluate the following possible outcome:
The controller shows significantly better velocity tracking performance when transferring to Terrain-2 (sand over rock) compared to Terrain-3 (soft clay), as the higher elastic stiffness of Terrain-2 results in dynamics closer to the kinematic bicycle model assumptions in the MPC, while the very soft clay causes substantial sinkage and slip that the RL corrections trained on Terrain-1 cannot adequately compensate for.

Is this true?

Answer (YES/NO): NO